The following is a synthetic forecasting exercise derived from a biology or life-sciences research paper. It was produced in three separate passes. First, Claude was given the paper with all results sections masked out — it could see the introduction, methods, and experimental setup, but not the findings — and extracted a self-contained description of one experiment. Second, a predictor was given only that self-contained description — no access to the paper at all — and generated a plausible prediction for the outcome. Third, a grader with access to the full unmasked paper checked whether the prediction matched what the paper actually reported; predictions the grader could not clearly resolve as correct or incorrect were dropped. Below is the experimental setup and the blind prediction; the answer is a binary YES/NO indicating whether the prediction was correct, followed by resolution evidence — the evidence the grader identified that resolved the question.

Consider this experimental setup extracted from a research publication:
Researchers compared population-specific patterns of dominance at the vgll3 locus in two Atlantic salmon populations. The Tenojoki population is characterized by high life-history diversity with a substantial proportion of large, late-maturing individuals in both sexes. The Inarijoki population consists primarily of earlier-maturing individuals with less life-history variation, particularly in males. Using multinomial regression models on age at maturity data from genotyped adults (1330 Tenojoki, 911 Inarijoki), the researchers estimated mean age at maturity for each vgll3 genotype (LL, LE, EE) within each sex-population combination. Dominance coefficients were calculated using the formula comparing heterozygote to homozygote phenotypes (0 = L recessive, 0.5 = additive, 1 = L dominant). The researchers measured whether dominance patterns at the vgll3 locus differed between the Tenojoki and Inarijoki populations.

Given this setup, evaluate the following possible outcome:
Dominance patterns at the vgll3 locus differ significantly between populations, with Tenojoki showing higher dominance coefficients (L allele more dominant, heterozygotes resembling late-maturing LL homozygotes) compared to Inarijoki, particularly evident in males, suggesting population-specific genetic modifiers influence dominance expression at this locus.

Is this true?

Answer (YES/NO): NO